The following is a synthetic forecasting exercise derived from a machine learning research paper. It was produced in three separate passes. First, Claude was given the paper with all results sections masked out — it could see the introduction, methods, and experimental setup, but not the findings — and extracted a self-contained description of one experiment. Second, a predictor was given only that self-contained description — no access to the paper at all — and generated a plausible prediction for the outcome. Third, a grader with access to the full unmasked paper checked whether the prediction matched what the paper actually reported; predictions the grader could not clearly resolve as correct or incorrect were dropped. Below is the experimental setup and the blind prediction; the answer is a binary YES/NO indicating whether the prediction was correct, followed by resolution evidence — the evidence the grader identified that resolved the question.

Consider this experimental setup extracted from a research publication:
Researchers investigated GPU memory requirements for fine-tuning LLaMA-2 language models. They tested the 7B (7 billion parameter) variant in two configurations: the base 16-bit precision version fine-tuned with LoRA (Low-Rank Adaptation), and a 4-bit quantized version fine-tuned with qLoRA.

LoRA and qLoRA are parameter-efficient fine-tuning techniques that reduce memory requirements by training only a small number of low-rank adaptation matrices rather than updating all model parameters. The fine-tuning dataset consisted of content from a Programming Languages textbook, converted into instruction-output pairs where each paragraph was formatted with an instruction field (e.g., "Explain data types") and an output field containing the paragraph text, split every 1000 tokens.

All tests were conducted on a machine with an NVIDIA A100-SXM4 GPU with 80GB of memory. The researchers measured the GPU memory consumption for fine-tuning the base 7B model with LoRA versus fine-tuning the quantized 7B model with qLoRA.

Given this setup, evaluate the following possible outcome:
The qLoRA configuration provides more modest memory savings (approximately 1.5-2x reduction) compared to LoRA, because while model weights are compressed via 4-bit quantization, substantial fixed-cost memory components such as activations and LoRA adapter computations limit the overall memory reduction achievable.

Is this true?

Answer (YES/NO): NO